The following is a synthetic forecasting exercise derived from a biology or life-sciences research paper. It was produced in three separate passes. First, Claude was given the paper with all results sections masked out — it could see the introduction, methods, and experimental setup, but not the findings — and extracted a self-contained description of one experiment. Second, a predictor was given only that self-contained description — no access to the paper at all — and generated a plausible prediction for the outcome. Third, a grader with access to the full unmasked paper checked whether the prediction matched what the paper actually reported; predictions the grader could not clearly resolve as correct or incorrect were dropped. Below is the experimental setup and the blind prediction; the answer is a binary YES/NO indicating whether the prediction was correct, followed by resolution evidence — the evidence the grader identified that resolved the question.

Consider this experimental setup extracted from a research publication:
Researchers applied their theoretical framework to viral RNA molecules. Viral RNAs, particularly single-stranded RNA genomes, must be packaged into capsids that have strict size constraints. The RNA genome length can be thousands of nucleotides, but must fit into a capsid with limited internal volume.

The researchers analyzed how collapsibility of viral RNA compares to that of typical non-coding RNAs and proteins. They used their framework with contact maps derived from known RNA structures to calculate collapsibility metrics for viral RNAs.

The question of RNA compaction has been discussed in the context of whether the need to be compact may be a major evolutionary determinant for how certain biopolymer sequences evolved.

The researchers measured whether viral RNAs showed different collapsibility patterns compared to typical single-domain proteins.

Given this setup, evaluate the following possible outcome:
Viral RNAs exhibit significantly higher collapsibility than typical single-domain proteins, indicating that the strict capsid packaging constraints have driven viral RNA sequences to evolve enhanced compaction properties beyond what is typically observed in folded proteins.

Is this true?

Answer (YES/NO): NO